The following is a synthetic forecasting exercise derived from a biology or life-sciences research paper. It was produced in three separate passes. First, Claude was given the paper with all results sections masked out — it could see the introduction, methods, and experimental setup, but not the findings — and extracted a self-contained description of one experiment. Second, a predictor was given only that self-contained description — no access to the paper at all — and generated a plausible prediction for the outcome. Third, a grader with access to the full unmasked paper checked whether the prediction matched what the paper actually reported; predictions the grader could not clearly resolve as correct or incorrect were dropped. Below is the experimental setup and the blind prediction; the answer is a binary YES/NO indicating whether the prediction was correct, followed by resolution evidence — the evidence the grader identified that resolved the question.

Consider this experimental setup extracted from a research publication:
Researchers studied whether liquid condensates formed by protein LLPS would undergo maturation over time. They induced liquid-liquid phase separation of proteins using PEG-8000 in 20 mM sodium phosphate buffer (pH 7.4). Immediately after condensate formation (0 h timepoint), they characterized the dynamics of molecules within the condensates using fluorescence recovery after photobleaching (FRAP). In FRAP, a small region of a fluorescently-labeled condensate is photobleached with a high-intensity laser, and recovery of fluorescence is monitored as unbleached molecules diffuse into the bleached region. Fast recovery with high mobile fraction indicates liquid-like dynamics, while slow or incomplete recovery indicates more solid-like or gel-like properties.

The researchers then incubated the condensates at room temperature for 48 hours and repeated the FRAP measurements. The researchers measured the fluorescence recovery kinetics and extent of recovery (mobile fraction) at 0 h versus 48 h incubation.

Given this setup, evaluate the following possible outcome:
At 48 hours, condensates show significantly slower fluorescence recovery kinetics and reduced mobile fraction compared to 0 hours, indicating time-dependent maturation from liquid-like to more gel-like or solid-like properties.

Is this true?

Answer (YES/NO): YES